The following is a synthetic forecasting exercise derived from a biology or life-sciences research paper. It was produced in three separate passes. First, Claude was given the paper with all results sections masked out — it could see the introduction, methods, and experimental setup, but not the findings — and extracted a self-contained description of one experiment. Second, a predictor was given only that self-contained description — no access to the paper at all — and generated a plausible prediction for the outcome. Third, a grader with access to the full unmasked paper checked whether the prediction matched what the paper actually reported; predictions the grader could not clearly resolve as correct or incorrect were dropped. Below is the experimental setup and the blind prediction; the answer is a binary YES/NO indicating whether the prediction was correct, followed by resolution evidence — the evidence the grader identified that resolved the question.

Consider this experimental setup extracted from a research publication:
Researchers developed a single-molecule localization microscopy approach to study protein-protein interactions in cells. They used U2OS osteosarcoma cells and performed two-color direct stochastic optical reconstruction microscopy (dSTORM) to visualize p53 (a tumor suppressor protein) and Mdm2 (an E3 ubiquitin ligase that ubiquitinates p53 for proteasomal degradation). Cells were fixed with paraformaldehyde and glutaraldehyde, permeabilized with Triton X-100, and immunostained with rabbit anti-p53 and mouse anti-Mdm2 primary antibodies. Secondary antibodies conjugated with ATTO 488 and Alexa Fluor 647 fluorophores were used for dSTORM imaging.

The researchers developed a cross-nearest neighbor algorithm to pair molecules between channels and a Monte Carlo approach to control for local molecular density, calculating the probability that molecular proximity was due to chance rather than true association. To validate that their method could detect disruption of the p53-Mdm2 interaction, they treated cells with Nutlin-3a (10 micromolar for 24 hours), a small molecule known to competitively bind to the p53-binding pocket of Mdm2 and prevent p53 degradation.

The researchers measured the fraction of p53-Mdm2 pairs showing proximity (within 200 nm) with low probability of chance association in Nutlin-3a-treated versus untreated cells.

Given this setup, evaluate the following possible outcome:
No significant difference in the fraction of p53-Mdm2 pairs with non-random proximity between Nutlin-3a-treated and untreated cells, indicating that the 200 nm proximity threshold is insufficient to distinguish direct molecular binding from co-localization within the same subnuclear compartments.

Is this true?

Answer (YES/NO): NO